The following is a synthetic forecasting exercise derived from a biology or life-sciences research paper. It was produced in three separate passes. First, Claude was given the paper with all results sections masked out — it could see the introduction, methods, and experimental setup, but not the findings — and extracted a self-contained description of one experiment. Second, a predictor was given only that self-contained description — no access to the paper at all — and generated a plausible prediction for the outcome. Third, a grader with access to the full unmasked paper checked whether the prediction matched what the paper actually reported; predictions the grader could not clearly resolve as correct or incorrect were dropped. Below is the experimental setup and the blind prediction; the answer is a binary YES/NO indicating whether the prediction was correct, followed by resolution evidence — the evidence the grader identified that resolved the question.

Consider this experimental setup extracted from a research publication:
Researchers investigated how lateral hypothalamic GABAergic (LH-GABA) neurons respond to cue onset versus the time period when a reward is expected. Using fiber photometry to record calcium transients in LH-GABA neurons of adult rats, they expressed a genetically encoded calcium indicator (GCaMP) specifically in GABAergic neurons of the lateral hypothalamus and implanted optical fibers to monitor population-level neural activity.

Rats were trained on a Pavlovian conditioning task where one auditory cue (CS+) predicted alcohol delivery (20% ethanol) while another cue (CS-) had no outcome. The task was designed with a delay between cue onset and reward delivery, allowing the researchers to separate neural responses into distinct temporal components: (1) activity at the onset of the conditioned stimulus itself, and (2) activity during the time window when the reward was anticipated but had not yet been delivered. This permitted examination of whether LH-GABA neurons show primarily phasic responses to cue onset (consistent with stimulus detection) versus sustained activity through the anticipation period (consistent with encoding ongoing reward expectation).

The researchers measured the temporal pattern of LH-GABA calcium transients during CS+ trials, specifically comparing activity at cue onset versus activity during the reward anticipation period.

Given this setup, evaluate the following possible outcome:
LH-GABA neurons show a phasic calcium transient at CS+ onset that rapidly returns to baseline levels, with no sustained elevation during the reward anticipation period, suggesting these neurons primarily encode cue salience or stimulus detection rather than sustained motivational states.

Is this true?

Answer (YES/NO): NO